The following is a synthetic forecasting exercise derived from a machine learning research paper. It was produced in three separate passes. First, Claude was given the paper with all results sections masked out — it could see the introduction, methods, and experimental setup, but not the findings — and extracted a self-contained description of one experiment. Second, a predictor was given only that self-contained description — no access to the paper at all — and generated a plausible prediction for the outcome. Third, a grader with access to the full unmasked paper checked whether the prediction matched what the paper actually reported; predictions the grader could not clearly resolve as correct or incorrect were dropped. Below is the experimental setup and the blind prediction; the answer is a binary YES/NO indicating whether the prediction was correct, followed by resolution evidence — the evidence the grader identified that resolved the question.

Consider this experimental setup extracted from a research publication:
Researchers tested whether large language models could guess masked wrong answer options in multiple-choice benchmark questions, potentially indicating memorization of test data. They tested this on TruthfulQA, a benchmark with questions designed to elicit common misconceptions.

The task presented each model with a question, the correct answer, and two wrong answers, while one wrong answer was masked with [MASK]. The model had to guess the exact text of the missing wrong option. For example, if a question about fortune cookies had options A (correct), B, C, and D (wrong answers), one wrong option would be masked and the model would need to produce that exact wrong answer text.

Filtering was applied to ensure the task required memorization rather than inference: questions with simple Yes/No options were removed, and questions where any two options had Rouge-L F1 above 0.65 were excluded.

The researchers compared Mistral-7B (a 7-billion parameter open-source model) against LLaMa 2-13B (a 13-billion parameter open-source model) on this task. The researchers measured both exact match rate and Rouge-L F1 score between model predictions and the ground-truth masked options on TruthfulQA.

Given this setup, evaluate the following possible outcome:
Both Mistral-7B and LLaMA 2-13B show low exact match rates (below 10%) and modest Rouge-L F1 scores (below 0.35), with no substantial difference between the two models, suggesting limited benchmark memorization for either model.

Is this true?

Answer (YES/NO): NO